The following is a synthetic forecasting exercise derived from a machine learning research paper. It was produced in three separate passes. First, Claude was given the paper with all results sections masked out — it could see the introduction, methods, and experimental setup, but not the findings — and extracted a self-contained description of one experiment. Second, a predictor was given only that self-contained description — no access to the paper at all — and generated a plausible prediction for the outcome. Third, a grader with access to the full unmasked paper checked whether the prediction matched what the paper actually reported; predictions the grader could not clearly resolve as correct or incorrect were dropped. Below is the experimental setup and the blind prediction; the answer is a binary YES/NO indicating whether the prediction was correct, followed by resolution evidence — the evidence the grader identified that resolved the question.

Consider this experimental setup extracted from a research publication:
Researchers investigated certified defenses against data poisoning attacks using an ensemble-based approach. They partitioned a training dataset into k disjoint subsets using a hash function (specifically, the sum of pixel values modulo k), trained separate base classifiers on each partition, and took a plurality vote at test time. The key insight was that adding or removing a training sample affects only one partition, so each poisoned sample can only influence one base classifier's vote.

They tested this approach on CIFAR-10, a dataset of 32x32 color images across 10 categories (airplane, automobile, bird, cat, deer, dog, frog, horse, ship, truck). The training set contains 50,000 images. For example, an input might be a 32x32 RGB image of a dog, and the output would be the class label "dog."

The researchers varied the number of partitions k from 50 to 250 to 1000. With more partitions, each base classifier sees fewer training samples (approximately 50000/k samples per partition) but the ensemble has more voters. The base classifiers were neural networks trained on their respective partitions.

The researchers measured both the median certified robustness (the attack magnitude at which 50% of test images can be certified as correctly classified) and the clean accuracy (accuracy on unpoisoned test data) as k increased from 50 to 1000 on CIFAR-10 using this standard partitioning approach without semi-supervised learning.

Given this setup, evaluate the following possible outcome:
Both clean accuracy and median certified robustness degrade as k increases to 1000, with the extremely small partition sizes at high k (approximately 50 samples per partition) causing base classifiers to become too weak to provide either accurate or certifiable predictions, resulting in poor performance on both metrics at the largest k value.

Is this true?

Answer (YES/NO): YES